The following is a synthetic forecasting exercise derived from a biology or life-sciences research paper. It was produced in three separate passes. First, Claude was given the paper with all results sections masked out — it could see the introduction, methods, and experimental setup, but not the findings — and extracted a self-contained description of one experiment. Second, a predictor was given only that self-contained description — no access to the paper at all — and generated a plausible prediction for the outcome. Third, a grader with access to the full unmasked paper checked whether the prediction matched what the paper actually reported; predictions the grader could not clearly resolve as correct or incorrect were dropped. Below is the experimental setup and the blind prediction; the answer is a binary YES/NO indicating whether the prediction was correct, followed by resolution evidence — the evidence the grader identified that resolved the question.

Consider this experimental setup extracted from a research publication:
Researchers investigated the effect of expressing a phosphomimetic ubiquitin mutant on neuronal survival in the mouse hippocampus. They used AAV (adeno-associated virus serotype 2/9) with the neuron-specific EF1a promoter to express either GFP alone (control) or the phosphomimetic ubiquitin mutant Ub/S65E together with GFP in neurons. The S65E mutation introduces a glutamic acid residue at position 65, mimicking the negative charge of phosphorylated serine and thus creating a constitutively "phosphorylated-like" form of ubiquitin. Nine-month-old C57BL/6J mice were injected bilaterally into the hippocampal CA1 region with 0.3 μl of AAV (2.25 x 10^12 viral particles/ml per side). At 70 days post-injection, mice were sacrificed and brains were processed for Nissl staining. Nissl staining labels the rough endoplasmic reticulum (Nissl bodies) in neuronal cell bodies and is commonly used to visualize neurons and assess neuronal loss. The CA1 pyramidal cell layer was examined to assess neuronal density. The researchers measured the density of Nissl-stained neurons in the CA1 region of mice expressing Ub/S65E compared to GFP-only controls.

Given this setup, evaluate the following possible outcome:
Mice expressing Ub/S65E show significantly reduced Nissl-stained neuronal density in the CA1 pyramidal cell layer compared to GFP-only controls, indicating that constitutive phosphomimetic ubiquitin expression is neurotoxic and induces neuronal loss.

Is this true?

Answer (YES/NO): YES